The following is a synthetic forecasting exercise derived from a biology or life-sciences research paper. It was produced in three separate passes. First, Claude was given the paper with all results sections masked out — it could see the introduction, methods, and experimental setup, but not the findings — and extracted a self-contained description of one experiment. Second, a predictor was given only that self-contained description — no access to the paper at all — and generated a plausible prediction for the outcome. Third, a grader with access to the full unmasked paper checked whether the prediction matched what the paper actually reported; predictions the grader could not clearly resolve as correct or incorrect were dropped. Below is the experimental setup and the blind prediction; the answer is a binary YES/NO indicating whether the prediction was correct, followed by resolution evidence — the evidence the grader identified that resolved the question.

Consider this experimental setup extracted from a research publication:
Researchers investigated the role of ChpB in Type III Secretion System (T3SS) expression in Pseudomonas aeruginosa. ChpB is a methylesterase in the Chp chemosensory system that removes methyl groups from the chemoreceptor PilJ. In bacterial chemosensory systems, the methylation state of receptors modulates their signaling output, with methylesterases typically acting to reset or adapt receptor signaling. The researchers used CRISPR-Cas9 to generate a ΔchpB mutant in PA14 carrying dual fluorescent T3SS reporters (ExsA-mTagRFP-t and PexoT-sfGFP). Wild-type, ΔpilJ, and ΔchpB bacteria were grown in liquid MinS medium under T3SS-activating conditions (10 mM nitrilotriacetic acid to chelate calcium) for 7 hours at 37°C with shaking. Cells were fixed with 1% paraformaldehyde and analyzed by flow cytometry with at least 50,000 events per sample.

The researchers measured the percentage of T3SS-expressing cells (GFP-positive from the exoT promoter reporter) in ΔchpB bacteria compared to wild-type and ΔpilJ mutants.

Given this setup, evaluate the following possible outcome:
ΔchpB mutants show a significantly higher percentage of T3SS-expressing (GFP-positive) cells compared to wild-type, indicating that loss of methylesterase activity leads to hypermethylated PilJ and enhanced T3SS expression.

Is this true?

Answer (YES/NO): YES